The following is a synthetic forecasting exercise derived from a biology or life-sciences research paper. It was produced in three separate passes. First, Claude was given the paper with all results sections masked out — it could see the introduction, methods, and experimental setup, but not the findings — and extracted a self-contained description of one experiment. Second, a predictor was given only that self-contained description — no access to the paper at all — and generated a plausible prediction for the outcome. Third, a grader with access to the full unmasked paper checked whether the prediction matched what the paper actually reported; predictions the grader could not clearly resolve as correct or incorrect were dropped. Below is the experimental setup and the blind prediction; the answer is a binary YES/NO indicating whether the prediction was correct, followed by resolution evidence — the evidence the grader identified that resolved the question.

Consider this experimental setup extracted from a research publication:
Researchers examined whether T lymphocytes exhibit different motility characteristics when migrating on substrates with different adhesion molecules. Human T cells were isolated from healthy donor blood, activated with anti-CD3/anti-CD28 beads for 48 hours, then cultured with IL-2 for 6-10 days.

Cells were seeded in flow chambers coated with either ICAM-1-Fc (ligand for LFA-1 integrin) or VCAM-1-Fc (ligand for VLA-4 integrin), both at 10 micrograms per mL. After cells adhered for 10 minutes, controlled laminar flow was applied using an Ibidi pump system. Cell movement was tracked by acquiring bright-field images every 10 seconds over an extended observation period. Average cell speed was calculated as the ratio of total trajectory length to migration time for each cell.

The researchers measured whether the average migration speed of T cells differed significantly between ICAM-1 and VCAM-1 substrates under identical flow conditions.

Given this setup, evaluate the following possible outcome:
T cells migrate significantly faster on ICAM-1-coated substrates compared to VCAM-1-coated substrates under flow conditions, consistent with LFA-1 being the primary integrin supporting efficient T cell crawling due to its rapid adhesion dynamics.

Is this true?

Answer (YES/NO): NO